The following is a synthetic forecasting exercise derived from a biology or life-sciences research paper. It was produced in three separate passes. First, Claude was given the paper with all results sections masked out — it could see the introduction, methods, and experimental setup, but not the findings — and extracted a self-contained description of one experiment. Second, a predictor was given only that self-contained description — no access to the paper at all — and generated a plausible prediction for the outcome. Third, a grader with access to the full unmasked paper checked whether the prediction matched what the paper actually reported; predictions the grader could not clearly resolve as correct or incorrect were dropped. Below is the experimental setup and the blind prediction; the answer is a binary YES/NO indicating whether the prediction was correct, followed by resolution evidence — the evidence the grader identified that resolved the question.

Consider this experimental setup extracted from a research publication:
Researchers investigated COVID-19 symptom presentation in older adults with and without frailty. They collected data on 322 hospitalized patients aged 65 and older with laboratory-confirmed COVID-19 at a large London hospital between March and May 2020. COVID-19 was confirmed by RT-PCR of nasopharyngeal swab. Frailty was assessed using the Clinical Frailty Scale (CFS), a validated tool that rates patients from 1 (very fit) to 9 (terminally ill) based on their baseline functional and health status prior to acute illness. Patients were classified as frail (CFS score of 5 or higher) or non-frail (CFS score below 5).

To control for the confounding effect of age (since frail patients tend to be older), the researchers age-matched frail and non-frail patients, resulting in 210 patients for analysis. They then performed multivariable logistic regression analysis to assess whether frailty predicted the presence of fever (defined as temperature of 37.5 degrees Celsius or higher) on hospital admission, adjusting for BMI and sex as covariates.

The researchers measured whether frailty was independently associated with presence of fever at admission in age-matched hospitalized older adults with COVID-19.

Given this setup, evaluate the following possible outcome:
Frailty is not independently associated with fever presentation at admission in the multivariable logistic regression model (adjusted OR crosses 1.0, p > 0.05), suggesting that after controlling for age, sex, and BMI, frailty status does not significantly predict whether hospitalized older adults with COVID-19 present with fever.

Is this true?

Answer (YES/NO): YES